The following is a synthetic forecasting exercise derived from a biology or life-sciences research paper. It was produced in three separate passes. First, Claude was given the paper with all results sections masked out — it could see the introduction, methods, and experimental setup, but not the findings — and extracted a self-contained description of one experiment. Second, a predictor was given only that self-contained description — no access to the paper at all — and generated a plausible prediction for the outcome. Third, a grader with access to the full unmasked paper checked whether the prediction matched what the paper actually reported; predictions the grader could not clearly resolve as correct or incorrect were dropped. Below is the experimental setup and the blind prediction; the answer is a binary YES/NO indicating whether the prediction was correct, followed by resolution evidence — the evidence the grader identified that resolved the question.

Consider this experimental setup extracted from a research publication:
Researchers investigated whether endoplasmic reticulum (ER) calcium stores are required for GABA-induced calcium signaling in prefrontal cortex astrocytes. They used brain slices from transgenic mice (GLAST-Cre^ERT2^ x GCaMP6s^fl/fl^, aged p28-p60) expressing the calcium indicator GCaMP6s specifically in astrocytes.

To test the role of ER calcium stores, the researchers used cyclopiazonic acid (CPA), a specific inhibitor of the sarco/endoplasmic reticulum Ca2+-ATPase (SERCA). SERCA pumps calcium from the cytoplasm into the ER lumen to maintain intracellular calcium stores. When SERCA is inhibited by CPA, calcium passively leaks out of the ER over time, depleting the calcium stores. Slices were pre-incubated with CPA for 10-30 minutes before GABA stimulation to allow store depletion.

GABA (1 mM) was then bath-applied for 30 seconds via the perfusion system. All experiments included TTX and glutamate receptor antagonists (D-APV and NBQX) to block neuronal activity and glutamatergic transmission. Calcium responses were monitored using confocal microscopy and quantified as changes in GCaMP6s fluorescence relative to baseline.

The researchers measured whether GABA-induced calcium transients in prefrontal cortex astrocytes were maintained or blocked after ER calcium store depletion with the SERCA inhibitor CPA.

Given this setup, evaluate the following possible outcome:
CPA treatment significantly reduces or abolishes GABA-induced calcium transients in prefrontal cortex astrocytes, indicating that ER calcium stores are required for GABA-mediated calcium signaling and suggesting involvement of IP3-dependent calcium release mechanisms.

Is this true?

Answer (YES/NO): YES